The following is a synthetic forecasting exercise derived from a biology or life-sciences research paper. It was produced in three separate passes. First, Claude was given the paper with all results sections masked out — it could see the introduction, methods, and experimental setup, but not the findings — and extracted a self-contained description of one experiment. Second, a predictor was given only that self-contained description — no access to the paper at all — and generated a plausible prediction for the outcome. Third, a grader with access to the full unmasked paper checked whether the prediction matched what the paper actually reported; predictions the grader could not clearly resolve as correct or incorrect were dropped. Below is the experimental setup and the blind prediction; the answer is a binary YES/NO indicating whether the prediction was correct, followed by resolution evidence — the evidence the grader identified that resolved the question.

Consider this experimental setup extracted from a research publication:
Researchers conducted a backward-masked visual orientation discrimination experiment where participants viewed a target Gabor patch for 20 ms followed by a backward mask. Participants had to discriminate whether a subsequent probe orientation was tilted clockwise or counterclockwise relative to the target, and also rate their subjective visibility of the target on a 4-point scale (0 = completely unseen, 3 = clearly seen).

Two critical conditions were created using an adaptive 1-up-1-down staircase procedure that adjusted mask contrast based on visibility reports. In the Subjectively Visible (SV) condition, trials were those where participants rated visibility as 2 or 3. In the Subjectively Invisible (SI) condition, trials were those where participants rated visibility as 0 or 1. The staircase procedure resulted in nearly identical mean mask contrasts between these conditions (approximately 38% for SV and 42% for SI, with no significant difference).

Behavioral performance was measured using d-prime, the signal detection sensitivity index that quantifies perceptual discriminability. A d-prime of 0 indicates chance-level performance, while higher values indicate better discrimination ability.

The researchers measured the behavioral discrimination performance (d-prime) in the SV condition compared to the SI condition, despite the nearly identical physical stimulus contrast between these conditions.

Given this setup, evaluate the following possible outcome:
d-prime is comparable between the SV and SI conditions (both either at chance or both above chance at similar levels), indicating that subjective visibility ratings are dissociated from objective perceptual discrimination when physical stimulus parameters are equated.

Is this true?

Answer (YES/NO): NO